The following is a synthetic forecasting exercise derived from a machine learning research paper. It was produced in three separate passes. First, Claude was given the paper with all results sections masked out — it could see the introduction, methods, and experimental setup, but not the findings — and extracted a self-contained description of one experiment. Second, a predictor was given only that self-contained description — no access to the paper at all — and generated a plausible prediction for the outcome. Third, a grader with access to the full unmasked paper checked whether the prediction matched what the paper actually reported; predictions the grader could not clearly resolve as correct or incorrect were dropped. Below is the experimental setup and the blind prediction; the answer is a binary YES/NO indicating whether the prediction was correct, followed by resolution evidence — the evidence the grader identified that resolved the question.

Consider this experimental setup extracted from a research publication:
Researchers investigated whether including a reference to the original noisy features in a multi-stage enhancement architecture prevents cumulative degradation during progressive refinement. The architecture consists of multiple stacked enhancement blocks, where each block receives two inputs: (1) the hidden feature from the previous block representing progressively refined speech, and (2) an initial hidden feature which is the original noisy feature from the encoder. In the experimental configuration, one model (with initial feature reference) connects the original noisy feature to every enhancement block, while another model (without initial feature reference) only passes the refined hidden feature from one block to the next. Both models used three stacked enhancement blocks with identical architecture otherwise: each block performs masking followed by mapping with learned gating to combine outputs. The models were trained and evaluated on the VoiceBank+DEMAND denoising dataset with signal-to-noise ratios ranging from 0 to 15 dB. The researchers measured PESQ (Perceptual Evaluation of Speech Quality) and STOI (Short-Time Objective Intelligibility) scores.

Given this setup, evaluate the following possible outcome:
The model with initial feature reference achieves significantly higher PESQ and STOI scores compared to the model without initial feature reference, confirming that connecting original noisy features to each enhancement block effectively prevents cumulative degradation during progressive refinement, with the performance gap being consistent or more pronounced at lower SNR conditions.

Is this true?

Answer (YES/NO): NO